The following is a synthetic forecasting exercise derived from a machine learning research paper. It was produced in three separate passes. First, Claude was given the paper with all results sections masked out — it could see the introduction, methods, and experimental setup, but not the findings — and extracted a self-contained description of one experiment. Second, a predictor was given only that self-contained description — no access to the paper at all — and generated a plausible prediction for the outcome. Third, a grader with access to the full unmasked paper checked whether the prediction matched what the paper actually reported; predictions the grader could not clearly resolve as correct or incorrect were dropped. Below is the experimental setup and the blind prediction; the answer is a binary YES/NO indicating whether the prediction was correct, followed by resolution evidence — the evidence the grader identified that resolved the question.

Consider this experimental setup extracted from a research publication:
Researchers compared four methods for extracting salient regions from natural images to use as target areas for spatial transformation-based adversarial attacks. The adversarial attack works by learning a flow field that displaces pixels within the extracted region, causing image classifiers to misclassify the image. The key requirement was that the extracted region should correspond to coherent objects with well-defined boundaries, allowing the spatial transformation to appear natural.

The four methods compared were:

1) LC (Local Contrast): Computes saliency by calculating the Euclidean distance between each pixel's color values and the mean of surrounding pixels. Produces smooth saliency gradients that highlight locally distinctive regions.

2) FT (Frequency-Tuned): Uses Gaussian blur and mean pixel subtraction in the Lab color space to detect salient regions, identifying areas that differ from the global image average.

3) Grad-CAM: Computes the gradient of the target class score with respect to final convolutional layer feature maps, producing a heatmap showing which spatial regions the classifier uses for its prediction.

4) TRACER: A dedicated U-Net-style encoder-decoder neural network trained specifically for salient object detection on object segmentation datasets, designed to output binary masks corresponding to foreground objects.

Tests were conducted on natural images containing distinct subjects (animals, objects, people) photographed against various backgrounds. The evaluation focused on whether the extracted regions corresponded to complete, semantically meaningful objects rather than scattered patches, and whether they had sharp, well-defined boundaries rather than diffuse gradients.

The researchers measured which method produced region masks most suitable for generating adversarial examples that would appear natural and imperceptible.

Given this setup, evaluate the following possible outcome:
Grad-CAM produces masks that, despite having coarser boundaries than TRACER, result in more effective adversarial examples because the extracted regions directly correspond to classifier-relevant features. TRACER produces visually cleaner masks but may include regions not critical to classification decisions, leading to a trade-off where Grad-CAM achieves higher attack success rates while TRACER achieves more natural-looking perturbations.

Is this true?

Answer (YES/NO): NO